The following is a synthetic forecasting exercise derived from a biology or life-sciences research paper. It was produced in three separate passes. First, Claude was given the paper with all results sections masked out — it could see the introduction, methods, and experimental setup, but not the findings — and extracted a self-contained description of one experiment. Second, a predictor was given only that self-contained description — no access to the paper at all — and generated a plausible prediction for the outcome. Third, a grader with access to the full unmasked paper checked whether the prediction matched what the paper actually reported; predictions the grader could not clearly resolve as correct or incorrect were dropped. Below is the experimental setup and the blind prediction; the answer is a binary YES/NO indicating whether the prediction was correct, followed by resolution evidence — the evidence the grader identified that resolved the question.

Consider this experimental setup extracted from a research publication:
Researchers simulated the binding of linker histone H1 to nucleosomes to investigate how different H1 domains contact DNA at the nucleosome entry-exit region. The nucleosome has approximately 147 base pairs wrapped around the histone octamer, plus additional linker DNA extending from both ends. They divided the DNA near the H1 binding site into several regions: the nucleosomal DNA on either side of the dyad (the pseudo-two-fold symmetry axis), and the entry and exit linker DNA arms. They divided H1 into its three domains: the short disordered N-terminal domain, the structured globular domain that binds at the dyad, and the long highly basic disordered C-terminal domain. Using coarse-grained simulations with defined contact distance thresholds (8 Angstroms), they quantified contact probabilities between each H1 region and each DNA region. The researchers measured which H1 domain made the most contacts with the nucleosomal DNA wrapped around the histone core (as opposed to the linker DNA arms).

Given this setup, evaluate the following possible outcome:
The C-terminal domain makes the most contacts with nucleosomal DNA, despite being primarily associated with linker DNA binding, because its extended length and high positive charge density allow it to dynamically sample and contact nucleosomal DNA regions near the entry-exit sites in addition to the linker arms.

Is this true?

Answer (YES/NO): NO